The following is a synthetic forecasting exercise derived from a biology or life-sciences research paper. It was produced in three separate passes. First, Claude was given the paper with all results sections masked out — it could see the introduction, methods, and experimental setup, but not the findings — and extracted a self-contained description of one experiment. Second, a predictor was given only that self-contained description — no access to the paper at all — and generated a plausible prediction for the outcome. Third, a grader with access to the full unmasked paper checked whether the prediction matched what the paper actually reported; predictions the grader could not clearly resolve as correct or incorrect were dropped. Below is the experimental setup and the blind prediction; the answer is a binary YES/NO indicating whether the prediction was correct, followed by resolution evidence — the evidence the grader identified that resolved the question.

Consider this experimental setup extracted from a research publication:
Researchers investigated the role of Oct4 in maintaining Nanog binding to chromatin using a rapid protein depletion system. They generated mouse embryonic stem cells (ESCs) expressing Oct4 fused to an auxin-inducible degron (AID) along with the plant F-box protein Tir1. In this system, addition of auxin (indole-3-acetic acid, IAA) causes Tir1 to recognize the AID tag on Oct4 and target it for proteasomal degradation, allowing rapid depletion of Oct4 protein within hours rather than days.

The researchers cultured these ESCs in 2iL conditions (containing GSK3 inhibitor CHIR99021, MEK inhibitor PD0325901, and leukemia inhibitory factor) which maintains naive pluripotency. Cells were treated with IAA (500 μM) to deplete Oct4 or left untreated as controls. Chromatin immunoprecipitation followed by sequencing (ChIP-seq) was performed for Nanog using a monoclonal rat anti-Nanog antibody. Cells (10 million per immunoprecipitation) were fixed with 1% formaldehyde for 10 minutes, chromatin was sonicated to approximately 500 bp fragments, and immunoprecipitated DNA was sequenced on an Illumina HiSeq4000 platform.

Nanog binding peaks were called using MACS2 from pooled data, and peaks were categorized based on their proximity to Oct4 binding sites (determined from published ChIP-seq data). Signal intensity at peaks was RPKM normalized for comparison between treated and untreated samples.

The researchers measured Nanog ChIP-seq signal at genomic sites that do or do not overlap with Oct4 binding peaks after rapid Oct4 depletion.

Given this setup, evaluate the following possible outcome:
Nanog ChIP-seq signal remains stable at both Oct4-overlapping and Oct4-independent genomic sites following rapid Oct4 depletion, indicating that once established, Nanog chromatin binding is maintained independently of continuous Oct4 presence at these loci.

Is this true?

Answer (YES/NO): NO